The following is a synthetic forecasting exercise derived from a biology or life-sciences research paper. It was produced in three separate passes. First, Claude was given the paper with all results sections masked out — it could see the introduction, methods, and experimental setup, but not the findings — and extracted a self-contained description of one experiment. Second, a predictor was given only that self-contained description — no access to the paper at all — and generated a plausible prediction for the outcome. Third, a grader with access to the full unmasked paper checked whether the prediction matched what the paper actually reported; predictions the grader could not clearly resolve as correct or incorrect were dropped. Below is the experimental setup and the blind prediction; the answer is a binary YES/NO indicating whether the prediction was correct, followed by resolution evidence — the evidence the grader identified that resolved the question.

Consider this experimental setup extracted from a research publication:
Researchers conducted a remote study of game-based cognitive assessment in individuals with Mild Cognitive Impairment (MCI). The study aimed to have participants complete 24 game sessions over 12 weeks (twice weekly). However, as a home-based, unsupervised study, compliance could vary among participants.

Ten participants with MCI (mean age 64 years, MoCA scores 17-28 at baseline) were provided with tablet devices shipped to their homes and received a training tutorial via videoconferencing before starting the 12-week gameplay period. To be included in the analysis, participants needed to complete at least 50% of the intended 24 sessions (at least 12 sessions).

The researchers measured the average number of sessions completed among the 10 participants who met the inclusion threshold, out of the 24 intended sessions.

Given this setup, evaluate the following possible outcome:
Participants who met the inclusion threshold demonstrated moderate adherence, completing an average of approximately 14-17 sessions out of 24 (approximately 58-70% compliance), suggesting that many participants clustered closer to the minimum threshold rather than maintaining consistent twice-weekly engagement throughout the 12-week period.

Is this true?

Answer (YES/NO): NO